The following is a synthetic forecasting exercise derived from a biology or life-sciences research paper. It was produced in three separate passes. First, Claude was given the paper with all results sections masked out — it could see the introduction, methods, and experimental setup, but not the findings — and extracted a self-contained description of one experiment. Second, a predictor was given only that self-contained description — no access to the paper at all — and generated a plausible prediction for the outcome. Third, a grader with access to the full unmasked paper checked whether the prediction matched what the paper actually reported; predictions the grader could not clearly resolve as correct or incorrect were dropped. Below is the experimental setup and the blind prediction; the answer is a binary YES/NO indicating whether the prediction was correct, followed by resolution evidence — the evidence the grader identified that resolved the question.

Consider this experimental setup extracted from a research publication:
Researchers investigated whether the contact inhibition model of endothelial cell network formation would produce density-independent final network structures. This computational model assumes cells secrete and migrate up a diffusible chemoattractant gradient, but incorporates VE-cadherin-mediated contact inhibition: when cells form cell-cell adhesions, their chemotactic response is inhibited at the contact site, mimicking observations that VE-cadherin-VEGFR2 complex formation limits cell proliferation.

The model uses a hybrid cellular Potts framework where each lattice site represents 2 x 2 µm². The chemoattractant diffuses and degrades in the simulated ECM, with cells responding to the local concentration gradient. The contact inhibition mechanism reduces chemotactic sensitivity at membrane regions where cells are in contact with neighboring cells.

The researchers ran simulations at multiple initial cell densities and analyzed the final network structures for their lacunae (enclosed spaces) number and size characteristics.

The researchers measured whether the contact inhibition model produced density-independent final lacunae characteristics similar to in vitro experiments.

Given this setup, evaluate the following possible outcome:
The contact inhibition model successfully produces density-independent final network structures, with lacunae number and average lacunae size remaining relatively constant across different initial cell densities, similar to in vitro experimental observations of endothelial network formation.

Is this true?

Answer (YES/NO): NO